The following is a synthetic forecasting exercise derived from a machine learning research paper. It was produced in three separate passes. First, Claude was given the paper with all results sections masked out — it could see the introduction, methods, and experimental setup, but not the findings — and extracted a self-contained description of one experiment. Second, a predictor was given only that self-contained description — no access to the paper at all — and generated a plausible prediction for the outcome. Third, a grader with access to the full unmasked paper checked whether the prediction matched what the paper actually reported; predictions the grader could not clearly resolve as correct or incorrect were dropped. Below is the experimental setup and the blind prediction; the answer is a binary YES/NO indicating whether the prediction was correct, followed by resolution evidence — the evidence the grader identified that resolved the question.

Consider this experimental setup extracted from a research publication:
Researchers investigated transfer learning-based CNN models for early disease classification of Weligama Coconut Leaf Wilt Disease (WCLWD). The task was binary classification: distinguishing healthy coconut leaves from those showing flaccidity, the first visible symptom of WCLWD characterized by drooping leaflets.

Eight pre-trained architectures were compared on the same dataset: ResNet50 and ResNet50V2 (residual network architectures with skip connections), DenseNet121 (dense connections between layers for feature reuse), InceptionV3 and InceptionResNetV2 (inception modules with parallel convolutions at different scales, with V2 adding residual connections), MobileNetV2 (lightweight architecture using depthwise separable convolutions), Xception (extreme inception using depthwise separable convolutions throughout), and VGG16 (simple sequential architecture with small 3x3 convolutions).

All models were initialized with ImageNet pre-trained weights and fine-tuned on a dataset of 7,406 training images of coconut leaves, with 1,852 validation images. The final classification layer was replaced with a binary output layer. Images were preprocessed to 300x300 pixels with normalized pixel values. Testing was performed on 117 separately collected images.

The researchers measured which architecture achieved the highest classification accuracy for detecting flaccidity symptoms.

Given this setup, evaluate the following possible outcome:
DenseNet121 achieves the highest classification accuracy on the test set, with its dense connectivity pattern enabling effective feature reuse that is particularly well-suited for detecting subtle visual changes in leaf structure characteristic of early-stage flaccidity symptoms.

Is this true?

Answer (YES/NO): YES